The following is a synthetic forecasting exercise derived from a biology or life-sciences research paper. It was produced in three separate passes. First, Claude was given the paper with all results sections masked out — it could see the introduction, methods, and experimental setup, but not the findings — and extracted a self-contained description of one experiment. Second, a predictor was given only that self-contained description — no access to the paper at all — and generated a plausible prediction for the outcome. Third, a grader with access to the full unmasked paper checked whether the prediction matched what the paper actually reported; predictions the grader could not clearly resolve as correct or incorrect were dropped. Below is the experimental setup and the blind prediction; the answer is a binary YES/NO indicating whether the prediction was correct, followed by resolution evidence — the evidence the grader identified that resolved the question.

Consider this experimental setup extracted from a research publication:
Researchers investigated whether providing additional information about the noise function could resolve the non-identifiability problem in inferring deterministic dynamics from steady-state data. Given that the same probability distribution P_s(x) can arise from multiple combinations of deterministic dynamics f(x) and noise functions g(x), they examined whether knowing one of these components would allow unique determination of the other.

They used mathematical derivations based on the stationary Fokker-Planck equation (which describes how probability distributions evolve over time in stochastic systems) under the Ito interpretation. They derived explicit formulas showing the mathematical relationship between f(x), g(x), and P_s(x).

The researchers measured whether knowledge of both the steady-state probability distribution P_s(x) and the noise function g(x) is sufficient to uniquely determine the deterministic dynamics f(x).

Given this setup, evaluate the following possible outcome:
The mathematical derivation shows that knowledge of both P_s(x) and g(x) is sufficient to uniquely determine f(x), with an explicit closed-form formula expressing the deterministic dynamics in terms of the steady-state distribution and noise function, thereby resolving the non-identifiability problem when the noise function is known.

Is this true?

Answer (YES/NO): YES